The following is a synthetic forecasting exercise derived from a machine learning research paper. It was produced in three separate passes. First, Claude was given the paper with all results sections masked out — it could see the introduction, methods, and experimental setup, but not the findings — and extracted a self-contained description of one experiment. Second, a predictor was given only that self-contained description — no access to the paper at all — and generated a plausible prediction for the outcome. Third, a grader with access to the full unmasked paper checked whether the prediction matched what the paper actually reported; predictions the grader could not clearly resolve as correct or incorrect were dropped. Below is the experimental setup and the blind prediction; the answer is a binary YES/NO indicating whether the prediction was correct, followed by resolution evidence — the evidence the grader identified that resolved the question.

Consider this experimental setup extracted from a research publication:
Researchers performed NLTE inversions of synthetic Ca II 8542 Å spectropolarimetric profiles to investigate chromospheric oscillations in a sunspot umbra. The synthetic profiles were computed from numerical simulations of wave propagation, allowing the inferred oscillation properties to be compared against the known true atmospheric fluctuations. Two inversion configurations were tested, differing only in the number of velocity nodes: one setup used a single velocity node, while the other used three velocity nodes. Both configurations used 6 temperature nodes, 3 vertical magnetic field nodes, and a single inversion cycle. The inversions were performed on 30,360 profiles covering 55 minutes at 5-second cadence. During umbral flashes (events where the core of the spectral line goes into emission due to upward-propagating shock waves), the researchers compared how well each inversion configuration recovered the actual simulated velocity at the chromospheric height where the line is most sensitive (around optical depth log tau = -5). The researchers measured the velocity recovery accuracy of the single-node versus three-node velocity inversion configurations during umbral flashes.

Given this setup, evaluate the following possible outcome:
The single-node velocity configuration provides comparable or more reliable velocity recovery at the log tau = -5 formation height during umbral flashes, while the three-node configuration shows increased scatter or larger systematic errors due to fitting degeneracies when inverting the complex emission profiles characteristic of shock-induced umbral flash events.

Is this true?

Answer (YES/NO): NO